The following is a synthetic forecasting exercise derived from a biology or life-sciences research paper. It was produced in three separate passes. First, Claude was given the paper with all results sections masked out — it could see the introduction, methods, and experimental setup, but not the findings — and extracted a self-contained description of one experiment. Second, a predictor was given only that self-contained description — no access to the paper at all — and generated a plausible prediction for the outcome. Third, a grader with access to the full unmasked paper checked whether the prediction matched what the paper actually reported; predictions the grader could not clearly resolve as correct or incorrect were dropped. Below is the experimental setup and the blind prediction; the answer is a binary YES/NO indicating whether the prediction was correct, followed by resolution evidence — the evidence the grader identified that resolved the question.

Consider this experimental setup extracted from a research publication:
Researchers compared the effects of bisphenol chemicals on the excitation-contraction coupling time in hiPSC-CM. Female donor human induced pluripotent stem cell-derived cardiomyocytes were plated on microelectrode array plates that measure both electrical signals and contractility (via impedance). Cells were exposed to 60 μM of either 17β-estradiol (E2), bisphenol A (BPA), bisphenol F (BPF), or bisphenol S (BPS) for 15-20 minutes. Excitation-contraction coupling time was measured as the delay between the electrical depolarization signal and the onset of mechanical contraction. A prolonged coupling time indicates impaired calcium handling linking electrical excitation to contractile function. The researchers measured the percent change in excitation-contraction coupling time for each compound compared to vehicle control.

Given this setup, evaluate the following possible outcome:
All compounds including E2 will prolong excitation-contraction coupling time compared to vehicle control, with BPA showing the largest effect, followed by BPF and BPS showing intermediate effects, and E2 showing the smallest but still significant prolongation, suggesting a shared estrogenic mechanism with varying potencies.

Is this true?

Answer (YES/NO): NO